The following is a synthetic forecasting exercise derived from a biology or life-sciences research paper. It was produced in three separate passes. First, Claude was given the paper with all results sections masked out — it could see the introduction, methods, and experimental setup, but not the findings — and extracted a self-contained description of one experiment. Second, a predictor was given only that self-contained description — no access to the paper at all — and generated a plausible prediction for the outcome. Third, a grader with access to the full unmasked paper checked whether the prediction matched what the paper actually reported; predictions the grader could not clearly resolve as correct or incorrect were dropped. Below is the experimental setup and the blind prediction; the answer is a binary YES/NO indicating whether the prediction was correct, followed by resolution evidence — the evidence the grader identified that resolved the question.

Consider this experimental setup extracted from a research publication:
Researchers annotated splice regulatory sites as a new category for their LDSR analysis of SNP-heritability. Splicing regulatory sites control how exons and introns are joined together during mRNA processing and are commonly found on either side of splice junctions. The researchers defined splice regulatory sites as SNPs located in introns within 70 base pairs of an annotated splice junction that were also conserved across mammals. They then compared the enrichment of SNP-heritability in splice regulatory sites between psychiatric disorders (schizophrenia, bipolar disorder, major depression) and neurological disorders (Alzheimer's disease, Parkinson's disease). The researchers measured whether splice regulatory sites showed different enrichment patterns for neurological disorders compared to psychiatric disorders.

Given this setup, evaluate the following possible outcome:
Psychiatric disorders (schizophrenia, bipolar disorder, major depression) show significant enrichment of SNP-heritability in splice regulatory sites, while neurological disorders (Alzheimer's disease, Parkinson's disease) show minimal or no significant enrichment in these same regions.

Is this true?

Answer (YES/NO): NO